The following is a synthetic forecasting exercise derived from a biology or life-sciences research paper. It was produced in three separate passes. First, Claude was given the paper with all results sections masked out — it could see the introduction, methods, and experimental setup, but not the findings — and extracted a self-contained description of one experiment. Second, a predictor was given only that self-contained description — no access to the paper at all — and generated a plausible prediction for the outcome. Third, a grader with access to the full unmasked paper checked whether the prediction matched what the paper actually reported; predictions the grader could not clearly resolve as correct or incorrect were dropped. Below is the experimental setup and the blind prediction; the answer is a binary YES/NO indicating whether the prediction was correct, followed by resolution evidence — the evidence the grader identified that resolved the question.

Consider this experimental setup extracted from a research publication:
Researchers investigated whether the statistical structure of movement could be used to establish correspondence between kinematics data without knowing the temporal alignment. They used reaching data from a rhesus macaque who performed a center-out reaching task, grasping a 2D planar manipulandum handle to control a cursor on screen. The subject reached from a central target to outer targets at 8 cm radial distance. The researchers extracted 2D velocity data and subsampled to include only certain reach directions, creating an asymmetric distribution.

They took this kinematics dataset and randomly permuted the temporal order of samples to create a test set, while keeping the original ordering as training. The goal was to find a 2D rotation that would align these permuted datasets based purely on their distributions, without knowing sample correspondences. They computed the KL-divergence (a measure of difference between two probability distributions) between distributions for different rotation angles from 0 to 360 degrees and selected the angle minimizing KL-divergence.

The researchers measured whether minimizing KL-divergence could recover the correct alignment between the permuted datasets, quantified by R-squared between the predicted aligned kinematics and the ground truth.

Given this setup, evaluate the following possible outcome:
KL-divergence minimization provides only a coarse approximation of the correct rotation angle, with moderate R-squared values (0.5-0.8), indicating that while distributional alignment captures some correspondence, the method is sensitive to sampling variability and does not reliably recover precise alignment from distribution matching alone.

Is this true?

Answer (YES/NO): NO